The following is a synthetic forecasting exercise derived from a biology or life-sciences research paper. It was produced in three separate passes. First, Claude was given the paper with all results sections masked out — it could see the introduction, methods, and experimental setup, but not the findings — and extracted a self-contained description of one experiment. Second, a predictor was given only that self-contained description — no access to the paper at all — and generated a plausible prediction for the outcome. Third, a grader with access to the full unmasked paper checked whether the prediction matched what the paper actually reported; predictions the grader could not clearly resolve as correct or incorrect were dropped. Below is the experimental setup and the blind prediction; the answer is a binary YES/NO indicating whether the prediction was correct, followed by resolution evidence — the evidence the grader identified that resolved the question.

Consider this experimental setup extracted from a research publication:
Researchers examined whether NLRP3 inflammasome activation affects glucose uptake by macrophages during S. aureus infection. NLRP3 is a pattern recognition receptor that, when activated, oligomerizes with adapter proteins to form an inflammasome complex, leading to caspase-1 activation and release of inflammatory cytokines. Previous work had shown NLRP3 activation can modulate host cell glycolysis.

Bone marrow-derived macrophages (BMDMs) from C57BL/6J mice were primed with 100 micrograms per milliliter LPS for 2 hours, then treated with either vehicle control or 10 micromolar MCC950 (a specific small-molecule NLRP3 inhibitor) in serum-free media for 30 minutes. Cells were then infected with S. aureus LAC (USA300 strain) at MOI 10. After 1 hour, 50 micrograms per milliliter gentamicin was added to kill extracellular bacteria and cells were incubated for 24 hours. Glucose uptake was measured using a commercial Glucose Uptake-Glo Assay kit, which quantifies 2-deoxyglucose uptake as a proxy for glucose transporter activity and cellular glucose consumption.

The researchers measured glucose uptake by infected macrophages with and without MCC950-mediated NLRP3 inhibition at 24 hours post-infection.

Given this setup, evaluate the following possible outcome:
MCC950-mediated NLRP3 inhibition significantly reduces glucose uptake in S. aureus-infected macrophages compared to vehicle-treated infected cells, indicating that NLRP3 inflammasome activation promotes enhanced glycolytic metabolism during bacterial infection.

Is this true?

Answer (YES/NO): YES